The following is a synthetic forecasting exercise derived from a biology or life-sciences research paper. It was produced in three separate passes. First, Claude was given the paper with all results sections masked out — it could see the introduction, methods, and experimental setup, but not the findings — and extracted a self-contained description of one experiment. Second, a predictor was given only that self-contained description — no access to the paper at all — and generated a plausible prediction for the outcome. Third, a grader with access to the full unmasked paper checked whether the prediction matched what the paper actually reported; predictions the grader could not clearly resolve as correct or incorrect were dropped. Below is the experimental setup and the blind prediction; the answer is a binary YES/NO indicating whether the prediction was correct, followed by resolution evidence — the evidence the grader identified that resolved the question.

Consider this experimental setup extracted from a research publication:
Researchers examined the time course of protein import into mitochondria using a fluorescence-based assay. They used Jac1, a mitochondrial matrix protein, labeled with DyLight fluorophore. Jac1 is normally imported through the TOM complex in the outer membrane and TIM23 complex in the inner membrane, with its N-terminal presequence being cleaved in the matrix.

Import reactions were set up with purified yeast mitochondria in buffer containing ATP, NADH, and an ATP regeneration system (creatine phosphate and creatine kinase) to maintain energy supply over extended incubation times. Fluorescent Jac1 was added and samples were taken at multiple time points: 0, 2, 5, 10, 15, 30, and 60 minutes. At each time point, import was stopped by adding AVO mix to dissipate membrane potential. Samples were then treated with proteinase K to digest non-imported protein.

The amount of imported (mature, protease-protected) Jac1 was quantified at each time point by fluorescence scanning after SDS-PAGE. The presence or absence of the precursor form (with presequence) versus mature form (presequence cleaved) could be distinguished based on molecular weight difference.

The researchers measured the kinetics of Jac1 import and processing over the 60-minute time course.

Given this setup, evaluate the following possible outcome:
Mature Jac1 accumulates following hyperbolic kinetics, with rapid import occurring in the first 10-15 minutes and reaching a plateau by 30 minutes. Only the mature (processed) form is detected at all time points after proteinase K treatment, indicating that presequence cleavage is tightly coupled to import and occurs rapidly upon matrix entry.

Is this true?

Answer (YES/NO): NO